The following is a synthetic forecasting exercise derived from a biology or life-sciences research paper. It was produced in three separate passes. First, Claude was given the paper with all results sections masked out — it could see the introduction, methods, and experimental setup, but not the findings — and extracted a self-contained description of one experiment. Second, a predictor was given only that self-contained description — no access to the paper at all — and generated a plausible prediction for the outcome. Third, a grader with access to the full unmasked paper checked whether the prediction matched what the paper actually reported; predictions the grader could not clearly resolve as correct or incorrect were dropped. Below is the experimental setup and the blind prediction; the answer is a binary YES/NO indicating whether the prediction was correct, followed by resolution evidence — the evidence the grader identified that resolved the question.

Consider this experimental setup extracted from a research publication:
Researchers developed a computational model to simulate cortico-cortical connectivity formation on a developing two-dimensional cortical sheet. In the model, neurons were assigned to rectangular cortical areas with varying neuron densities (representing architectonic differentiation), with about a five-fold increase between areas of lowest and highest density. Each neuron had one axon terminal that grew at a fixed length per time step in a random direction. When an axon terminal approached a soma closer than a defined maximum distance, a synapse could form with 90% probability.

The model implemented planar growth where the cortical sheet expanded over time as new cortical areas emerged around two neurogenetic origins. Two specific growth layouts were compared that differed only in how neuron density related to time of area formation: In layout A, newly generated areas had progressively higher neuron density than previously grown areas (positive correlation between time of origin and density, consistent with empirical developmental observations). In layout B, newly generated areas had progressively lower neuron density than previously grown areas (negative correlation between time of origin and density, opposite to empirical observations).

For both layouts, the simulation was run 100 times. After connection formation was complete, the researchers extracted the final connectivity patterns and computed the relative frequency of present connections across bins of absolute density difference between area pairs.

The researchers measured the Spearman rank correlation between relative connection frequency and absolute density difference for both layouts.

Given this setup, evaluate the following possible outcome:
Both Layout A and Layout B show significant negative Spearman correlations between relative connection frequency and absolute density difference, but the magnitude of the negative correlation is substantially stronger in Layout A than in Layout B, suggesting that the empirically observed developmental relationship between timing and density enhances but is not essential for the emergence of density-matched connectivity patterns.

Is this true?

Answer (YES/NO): NO